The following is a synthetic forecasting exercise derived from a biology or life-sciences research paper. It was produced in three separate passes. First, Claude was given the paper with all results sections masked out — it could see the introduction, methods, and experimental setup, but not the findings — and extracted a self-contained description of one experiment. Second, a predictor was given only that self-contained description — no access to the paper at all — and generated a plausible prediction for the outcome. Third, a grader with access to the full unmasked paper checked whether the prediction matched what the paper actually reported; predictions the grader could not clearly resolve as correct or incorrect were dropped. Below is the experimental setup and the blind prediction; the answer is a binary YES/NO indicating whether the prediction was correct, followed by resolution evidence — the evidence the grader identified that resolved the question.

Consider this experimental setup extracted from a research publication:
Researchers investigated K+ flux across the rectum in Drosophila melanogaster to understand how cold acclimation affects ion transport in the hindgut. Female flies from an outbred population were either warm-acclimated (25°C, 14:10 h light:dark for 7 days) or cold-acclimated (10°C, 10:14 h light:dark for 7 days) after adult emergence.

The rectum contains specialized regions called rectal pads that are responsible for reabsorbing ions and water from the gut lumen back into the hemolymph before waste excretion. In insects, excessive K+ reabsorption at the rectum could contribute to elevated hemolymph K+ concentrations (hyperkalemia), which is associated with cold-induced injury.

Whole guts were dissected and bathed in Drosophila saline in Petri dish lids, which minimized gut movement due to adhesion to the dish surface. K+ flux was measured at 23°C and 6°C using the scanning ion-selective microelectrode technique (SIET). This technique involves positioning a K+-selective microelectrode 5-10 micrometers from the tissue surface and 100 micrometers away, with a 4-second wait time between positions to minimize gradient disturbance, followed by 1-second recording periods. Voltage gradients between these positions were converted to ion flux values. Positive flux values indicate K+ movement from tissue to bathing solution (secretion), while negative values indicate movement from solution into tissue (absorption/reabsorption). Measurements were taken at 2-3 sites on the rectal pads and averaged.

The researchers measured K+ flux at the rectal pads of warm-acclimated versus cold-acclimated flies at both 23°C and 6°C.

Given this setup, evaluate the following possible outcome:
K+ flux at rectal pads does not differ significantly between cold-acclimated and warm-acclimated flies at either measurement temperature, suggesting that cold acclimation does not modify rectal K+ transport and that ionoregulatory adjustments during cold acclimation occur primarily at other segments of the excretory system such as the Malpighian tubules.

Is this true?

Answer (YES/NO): NO